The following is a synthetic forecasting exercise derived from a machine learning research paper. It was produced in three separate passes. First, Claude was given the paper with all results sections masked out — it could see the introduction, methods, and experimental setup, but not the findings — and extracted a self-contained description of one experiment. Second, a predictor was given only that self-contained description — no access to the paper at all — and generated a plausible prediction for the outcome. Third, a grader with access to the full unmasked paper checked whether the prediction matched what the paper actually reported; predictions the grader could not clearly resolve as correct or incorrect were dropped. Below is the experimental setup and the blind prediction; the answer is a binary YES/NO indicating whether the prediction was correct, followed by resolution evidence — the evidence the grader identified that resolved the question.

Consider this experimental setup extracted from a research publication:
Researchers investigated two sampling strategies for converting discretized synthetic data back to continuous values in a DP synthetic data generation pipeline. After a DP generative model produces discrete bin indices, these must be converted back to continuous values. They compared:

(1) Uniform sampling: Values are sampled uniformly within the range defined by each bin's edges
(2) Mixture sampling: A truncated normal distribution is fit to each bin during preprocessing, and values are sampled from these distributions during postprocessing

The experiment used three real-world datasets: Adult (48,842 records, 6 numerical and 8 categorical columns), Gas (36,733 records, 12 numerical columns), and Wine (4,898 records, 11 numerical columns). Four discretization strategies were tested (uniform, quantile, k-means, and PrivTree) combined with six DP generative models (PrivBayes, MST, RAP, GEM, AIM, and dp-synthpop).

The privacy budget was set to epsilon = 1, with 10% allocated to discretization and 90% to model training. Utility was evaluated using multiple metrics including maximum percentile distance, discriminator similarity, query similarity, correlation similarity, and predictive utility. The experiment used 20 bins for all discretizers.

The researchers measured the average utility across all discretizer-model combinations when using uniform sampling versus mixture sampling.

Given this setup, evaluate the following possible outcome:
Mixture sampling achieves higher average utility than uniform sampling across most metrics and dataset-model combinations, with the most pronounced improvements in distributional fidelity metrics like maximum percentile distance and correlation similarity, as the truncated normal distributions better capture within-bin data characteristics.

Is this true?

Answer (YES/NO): NO